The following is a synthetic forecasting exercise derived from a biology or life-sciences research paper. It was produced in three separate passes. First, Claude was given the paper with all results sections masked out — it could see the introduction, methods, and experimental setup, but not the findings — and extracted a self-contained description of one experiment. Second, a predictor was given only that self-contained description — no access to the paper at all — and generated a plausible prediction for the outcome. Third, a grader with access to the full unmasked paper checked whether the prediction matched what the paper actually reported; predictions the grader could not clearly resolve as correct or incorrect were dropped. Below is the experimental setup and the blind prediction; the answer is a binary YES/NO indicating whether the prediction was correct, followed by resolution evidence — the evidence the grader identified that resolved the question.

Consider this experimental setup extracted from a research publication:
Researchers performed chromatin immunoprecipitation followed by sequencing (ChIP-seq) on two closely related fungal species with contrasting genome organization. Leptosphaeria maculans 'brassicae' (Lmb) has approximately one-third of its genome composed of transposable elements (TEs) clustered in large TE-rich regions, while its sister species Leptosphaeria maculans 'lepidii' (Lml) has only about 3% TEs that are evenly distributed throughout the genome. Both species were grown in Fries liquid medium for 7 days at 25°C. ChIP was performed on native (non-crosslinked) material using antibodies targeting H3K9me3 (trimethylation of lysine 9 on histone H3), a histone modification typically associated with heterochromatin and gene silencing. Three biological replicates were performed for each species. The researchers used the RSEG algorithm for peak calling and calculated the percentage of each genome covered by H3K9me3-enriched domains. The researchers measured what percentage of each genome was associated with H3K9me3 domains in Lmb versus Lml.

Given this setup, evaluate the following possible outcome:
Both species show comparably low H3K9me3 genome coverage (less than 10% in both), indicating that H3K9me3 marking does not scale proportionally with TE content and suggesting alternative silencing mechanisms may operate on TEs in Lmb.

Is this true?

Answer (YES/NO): NO